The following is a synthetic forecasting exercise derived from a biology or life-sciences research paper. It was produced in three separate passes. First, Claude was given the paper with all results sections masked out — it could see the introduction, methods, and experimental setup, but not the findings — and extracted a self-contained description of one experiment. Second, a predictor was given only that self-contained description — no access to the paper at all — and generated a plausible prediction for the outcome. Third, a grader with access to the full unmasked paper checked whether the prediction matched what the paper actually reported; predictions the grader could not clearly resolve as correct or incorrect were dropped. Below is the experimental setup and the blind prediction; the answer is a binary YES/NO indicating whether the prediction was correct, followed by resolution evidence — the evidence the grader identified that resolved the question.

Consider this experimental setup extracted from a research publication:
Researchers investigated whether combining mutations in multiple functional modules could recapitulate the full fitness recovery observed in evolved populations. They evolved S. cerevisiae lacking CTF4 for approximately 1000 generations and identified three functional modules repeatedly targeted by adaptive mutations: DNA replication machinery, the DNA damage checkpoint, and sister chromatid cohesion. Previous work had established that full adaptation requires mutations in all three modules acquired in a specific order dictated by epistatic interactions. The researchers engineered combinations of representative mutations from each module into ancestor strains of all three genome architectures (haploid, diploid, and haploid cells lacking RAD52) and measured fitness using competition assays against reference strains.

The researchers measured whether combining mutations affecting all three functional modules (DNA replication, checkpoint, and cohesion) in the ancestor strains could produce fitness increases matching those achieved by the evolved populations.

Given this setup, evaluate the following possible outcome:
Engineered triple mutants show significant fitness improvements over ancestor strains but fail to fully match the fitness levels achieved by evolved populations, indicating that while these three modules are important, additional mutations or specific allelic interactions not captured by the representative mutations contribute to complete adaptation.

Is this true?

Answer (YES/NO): NO